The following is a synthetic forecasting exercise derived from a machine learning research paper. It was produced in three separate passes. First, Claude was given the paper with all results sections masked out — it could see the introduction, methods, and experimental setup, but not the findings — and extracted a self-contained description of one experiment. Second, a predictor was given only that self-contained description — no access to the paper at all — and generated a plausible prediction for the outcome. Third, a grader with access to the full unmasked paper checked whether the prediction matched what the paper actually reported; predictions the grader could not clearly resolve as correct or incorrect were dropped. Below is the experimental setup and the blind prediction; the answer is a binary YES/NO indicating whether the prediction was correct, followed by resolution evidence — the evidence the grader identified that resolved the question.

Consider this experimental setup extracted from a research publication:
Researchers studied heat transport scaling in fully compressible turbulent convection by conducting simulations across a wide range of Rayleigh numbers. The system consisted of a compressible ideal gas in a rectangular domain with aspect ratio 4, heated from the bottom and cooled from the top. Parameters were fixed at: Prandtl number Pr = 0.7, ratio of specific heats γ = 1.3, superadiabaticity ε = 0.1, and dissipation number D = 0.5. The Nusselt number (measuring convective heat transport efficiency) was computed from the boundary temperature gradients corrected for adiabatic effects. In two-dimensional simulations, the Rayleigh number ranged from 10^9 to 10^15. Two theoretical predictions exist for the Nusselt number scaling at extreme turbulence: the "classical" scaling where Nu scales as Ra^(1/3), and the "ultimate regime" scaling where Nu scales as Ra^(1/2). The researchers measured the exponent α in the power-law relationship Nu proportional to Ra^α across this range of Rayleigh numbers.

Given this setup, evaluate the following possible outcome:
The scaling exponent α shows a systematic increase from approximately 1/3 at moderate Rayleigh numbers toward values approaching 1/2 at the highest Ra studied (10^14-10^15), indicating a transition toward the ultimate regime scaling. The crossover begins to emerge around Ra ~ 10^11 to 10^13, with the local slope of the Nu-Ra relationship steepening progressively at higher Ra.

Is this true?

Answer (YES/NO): NO